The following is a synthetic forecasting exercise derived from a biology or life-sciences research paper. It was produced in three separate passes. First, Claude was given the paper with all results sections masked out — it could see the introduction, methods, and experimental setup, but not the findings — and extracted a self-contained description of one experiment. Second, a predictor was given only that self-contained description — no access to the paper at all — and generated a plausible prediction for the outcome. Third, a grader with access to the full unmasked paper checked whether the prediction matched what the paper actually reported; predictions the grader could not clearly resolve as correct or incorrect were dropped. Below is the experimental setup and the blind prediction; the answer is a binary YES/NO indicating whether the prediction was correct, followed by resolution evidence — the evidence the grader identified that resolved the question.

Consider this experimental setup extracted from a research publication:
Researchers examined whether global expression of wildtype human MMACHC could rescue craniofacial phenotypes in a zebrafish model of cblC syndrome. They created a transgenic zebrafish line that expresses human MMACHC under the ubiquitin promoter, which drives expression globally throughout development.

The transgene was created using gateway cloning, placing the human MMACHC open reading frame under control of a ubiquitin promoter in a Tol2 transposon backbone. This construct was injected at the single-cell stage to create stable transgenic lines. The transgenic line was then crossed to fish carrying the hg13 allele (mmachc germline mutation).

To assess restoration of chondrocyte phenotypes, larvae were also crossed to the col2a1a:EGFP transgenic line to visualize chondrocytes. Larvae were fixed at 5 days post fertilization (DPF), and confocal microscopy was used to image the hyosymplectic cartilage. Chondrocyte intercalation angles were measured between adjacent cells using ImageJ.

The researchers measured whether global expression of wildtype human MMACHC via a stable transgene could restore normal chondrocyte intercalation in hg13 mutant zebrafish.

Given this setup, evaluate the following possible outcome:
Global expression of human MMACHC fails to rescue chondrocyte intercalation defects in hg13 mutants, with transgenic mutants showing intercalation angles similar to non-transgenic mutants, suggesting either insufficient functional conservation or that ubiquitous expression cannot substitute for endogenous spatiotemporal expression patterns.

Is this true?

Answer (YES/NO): NO